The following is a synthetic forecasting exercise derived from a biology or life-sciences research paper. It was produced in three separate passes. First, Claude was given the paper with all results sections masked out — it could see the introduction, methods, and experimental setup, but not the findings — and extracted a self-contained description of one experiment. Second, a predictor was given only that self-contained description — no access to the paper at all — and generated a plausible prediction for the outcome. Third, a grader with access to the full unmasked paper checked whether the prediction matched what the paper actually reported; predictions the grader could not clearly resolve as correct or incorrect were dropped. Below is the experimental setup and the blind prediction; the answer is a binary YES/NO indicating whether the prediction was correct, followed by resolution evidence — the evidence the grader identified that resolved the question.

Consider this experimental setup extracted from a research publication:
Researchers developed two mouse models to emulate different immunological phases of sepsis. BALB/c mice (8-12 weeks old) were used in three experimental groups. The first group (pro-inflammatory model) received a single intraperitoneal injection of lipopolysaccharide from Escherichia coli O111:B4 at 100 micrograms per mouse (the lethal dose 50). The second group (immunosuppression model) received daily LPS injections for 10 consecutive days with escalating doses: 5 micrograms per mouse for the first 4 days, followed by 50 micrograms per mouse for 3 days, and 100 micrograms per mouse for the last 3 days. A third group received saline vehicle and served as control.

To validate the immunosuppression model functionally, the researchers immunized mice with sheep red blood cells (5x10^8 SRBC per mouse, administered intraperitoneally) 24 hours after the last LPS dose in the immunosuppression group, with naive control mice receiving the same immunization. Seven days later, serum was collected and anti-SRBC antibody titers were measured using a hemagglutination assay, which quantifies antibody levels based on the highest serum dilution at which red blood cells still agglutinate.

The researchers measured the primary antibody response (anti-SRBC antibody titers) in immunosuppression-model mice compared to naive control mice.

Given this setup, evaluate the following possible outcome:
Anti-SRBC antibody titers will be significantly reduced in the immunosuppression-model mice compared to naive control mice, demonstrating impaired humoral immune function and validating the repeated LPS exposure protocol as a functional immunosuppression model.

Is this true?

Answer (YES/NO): YES